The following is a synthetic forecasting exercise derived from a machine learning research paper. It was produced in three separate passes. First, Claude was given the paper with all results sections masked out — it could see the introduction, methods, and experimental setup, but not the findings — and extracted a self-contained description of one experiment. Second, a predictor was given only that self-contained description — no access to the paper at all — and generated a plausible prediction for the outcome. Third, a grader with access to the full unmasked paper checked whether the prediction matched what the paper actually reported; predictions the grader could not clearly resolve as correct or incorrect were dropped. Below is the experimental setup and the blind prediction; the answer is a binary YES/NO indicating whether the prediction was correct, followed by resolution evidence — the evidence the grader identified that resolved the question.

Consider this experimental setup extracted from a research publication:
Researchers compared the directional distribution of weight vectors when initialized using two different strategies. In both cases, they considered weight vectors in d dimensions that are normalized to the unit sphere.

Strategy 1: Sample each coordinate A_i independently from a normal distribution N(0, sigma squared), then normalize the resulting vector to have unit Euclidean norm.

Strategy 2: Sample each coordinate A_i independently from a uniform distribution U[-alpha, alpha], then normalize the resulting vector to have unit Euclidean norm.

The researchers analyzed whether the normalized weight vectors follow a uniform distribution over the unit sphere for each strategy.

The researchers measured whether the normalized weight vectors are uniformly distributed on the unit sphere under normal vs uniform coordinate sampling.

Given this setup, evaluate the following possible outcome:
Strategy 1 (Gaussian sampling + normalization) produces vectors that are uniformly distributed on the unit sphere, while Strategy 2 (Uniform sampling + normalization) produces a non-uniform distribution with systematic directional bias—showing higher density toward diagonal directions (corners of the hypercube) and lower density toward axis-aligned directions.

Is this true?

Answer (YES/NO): YES